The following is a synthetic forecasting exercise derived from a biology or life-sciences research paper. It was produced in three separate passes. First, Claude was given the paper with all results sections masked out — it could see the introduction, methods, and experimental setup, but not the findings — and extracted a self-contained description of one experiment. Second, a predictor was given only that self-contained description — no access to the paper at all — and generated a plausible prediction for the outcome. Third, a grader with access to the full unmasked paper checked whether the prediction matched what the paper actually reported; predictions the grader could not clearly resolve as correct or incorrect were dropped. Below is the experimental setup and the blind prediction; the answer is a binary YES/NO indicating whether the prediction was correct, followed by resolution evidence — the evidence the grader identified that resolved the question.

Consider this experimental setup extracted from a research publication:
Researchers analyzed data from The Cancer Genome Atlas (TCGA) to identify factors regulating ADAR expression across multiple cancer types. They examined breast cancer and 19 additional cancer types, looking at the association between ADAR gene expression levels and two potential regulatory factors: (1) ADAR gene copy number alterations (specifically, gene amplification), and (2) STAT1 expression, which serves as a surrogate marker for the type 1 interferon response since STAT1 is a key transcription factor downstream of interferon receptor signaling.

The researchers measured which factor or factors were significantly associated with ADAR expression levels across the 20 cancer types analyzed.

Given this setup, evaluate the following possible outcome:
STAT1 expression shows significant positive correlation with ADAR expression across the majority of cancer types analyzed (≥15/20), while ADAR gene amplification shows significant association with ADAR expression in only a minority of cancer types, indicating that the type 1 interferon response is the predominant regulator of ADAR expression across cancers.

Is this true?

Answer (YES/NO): NO